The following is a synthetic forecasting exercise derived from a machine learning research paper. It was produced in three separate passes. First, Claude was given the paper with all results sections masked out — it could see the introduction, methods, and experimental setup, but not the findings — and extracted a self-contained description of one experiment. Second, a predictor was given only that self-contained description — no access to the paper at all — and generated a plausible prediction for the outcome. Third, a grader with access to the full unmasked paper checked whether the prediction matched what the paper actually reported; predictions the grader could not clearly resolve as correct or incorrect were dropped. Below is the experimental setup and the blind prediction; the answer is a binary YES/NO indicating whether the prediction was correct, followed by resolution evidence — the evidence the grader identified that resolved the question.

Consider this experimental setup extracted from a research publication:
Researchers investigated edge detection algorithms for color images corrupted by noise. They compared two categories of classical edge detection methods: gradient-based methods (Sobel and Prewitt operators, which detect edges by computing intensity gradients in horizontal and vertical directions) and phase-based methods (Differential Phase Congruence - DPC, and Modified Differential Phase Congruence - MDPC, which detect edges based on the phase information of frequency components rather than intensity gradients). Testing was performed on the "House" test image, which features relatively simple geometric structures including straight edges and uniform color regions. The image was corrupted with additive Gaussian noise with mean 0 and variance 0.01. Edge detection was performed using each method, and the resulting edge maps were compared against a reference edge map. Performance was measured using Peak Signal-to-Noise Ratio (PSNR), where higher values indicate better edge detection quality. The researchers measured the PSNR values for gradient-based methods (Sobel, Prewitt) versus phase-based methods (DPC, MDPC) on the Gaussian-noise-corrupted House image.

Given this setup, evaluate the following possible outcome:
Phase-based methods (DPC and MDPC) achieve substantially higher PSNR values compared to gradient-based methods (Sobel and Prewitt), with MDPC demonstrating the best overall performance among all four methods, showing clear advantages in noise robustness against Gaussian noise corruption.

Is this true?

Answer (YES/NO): NO